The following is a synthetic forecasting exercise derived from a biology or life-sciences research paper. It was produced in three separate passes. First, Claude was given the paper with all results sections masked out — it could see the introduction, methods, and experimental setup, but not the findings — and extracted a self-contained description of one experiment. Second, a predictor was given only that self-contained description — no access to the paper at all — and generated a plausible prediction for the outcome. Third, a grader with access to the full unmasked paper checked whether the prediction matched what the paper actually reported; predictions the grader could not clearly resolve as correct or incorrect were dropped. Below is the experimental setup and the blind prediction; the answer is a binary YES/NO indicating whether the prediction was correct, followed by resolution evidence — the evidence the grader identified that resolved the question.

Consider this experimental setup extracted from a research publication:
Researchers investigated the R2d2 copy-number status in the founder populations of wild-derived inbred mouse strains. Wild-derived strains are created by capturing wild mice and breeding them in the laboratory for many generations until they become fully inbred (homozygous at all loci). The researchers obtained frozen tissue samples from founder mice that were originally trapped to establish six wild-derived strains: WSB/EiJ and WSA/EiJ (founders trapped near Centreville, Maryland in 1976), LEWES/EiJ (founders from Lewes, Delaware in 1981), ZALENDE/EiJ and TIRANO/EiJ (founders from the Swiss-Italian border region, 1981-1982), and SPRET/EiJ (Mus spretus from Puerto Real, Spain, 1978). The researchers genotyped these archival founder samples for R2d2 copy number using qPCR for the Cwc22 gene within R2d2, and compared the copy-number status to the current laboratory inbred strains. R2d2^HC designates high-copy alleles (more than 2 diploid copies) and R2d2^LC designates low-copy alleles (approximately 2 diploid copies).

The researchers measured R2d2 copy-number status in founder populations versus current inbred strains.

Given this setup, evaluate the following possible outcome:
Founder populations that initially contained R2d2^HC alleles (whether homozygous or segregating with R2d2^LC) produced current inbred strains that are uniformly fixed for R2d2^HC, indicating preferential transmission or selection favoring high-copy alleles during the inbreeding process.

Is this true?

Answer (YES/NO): YES